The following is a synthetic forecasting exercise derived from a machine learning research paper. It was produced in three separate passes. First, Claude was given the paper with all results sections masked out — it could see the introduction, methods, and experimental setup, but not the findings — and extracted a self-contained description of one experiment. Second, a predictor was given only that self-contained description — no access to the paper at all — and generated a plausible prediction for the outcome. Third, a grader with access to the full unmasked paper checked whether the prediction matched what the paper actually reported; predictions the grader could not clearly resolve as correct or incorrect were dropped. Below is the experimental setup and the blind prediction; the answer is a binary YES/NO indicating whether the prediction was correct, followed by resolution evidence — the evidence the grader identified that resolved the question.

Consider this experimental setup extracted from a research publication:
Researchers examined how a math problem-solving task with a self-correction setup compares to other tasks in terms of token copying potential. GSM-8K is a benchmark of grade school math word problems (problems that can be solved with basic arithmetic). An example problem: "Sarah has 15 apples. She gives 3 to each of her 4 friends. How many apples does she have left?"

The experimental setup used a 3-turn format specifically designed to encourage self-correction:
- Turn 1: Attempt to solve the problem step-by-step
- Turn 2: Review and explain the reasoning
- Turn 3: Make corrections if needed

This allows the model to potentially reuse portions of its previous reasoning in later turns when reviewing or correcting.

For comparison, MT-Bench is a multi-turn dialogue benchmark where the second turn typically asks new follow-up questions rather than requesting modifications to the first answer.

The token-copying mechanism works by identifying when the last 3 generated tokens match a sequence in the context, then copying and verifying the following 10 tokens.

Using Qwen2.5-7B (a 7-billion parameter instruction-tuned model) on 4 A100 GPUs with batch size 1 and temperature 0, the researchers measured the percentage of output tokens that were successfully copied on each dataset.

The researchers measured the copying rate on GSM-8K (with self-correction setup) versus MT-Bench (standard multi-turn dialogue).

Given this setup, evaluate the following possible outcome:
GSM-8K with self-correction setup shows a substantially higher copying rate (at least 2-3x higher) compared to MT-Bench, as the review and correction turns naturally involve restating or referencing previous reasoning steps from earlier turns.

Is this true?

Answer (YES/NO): YES